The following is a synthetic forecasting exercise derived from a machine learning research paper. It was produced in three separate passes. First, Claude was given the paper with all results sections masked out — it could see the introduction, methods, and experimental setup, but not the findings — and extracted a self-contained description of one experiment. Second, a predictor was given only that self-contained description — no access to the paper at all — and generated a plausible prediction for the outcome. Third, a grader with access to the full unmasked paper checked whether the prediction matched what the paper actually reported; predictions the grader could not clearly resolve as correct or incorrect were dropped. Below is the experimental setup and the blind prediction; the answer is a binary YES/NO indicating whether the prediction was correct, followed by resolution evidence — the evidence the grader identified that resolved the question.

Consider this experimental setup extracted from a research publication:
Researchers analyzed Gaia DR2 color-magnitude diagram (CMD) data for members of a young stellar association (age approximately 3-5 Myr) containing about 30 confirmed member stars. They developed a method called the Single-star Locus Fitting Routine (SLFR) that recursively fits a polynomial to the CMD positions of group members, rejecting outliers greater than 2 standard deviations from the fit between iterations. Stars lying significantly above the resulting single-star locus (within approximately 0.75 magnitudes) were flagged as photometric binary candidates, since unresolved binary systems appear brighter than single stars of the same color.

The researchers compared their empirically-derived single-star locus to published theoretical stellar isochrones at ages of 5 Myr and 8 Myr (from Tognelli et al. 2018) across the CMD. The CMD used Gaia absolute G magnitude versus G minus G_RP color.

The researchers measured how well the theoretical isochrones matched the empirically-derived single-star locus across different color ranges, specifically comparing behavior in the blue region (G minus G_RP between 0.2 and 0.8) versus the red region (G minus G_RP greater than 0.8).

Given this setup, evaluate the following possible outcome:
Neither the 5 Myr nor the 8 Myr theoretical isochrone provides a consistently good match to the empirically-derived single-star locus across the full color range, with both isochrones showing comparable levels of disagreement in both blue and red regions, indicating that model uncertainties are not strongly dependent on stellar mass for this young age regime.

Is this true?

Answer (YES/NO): NO